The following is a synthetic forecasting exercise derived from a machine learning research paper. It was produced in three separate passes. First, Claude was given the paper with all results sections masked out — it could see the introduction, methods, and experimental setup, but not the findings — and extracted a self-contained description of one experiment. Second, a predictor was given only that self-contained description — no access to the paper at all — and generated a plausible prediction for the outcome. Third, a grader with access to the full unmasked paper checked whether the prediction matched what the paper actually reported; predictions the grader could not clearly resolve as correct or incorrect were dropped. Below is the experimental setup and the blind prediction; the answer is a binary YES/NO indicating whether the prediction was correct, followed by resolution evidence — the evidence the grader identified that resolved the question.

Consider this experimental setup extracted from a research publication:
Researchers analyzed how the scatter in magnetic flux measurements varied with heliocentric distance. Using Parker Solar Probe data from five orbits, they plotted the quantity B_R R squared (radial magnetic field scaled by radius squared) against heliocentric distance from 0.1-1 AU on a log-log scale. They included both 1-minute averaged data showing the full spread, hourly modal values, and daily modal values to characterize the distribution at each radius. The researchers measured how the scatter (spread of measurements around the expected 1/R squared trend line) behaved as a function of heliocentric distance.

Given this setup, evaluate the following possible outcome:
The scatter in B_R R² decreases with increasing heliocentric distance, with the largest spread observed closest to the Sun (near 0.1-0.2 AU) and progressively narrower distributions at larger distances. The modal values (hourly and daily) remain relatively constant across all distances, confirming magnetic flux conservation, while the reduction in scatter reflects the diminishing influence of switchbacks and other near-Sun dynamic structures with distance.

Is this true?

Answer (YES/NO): NO